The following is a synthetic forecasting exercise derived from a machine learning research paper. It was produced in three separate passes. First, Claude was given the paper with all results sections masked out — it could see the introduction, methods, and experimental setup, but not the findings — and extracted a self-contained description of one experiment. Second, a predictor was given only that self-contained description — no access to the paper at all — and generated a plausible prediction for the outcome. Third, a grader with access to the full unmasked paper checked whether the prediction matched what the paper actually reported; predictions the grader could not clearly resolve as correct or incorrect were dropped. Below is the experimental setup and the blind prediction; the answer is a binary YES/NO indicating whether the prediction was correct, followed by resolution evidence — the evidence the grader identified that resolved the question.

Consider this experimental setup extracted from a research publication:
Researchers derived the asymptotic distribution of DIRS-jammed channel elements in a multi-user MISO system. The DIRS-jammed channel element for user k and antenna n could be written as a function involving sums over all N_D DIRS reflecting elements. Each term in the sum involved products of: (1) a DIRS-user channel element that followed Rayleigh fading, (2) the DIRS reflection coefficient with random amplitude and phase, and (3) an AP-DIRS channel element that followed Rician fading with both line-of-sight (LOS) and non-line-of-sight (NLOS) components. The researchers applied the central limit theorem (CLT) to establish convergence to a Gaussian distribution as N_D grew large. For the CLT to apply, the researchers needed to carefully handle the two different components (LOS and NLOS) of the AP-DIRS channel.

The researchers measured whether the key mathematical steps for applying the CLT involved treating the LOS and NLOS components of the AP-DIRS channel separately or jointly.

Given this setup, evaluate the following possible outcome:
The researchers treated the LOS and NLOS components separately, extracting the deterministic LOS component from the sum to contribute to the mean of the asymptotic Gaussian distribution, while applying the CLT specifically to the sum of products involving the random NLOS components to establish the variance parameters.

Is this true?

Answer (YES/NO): NO